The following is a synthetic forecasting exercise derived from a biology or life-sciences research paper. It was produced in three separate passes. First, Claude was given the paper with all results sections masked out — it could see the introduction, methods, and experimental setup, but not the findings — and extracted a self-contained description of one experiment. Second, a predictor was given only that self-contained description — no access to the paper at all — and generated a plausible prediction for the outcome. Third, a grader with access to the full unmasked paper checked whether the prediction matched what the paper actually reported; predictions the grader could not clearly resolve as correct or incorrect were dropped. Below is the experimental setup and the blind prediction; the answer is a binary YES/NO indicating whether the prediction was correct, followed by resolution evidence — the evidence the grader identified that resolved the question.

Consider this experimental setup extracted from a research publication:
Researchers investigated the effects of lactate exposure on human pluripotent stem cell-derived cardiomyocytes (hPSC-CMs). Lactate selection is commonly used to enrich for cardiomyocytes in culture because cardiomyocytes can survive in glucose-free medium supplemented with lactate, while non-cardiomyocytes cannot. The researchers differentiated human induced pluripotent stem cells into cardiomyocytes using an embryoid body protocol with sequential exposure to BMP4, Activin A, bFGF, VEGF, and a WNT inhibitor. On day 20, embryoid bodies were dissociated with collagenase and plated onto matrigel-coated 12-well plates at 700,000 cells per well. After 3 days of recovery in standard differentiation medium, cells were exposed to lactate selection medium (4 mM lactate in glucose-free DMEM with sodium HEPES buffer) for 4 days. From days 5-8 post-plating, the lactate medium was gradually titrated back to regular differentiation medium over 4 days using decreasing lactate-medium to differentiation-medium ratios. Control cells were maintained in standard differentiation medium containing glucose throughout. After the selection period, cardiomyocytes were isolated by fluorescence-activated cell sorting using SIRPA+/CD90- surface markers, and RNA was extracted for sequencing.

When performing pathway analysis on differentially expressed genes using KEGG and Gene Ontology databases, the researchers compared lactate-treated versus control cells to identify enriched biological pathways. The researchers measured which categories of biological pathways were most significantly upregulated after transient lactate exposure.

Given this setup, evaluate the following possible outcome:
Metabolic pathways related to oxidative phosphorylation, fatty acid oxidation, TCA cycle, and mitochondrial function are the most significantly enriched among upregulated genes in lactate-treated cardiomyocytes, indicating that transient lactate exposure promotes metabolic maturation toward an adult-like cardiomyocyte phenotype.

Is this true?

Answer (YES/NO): NO